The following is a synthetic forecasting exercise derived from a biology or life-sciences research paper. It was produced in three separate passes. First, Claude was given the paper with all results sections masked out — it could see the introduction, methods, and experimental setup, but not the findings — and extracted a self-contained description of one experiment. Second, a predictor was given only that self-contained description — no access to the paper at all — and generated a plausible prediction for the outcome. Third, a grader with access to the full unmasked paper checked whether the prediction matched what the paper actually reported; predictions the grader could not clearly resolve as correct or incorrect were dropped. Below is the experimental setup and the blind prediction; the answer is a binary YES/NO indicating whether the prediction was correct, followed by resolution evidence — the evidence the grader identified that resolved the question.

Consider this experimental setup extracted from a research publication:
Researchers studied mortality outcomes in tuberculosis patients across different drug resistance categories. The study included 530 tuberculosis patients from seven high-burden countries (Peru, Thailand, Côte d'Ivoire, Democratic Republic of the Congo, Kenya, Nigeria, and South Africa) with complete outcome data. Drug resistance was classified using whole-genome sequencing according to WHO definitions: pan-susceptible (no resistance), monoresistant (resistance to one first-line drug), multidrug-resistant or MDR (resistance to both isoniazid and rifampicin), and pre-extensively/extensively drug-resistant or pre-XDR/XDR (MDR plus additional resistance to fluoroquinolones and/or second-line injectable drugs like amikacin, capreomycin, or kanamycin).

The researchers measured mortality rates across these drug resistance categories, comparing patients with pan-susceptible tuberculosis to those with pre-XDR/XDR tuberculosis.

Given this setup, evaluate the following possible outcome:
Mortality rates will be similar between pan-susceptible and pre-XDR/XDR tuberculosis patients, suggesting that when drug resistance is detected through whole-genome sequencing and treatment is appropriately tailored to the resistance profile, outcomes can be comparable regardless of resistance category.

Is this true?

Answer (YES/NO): NO